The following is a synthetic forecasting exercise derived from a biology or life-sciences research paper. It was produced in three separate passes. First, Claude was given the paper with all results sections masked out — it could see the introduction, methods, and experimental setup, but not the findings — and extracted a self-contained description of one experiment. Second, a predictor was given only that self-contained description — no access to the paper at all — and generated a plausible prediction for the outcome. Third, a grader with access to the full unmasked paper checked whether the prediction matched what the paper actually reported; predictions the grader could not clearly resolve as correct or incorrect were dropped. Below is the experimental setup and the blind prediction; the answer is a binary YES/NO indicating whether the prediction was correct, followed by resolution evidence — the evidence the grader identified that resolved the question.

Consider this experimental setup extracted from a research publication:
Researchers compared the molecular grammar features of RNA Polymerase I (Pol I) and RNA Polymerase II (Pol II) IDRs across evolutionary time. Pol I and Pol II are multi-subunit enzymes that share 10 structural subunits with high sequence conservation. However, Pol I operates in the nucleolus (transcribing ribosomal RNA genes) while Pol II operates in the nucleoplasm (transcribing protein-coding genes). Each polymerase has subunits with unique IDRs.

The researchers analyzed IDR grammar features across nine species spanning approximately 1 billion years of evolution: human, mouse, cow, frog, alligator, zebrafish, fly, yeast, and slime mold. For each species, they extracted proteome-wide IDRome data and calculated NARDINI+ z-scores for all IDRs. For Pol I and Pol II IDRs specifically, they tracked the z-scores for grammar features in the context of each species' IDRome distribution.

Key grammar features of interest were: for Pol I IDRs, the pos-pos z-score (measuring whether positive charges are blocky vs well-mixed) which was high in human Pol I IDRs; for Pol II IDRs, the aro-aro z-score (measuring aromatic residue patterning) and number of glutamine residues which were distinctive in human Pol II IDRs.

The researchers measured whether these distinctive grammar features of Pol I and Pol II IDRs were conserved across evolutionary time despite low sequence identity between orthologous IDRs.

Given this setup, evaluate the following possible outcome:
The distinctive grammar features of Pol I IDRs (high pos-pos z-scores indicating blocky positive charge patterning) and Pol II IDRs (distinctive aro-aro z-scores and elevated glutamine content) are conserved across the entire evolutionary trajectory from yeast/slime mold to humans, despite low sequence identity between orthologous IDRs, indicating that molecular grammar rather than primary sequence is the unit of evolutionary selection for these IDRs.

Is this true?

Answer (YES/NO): NO